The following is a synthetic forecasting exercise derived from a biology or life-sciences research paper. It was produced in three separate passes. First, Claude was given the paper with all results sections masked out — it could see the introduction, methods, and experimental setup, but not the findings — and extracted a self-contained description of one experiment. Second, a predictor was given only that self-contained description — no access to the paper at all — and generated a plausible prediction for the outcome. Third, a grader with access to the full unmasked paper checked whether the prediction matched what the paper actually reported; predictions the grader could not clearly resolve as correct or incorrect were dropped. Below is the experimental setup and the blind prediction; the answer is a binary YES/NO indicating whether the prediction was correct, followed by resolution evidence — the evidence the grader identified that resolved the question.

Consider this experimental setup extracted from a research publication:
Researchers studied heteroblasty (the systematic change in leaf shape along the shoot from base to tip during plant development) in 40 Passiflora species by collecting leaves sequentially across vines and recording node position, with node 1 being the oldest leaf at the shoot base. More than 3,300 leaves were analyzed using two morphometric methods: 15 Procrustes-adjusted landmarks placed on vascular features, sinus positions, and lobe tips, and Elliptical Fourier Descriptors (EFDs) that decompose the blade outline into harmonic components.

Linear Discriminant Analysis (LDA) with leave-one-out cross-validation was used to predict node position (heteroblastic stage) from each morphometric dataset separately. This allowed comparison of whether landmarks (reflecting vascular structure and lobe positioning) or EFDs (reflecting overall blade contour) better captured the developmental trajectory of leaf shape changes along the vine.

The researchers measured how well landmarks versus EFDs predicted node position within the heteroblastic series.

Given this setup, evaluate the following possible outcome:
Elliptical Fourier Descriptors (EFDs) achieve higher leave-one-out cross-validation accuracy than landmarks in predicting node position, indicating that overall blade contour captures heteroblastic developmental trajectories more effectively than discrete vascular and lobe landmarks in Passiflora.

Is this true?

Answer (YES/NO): NO